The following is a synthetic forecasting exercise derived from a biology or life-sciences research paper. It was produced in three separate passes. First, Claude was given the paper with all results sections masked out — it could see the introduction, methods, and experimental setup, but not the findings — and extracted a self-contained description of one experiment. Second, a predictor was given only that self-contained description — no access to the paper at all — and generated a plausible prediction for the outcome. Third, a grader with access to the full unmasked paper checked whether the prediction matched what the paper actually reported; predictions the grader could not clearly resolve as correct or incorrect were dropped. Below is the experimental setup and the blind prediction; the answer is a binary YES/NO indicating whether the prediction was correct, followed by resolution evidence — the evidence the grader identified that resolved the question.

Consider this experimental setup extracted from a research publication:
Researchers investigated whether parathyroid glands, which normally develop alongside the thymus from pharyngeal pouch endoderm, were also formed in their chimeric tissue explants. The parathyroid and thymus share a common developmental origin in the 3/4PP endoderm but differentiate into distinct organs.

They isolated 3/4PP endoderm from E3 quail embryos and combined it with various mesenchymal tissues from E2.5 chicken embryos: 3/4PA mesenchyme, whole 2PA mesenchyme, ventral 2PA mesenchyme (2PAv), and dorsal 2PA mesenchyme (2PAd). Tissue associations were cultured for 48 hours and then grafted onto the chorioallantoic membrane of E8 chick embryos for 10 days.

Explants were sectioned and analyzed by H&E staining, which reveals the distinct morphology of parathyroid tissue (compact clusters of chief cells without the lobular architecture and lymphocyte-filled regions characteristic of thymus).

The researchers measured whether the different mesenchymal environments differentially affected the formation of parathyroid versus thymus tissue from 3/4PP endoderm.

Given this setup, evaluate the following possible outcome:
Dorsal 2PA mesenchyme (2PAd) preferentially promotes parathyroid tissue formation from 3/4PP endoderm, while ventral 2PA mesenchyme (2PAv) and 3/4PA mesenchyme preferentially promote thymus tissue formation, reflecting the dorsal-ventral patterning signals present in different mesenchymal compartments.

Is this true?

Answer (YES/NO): NO